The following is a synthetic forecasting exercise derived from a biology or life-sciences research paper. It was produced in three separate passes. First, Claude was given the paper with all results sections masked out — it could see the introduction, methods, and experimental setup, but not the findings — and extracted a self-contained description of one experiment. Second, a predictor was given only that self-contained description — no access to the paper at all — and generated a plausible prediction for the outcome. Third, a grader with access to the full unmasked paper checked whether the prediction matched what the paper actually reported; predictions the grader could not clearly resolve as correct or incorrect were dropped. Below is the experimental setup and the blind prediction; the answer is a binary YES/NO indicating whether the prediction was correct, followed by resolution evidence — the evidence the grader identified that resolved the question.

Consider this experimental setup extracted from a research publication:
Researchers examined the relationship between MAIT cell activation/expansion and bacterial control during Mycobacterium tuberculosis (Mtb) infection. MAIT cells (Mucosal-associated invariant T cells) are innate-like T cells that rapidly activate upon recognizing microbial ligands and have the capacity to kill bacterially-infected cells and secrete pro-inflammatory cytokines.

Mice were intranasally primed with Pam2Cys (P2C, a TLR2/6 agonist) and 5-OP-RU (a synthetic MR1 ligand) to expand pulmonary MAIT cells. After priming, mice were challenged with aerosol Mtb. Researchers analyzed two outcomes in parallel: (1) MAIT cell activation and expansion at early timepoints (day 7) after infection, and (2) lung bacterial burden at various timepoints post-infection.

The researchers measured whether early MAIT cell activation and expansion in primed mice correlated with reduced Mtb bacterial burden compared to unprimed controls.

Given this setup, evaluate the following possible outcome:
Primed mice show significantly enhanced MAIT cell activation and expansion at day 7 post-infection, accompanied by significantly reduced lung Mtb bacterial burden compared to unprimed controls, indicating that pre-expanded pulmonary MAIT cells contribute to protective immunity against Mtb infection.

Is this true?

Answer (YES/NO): NO